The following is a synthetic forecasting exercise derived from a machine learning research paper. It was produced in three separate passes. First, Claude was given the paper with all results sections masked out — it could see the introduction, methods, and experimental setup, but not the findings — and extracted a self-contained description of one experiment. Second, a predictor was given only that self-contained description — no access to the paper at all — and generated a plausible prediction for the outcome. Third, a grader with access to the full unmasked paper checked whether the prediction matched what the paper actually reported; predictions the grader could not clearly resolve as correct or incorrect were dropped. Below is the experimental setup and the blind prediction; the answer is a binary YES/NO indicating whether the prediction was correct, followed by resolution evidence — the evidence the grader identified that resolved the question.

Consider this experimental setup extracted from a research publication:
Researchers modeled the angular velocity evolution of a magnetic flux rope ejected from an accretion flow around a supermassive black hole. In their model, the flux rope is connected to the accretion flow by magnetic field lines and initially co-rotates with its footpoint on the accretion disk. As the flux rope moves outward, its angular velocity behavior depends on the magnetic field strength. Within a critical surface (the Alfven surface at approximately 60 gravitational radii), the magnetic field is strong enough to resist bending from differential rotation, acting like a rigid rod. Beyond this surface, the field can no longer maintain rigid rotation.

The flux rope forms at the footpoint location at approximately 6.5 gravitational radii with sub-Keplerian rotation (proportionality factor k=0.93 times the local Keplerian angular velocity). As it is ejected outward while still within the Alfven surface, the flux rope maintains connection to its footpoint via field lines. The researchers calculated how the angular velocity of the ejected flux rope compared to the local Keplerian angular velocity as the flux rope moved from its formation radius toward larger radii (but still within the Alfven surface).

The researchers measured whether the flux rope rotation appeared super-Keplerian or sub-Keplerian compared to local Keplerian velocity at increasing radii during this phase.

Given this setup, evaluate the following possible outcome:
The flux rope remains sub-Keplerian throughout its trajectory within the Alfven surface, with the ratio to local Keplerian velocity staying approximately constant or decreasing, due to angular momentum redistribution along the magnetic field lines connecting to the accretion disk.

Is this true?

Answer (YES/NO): NO